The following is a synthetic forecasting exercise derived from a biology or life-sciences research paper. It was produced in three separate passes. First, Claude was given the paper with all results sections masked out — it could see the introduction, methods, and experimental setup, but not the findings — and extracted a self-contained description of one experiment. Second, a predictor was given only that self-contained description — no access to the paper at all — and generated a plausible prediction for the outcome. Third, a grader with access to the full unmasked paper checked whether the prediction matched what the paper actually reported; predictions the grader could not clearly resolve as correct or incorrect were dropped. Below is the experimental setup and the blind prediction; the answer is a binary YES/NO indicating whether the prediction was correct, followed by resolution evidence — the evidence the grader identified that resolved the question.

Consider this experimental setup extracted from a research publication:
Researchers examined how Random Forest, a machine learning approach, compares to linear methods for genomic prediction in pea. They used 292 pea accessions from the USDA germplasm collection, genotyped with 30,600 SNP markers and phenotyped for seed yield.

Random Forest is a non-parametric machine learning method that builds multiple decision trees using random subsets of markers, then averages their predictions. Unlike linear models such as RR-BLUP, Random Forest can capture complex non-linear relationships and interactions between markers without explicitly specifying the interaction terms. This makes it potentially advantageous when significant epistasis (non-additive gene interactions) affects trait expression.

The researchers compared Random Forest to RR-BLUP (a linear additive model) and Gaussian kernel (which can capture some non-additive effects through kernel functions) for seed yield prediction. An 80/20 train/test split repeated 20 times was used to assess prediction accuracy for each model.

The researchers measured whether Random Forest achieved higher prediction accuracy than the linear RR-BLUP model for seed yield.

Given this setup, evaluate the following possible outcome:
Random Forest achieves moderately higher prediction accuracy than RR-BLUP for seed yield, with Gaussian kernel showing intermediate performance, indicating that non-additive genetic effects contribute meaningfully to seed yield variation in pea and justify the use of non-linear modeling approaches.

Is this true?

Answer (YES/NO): NO